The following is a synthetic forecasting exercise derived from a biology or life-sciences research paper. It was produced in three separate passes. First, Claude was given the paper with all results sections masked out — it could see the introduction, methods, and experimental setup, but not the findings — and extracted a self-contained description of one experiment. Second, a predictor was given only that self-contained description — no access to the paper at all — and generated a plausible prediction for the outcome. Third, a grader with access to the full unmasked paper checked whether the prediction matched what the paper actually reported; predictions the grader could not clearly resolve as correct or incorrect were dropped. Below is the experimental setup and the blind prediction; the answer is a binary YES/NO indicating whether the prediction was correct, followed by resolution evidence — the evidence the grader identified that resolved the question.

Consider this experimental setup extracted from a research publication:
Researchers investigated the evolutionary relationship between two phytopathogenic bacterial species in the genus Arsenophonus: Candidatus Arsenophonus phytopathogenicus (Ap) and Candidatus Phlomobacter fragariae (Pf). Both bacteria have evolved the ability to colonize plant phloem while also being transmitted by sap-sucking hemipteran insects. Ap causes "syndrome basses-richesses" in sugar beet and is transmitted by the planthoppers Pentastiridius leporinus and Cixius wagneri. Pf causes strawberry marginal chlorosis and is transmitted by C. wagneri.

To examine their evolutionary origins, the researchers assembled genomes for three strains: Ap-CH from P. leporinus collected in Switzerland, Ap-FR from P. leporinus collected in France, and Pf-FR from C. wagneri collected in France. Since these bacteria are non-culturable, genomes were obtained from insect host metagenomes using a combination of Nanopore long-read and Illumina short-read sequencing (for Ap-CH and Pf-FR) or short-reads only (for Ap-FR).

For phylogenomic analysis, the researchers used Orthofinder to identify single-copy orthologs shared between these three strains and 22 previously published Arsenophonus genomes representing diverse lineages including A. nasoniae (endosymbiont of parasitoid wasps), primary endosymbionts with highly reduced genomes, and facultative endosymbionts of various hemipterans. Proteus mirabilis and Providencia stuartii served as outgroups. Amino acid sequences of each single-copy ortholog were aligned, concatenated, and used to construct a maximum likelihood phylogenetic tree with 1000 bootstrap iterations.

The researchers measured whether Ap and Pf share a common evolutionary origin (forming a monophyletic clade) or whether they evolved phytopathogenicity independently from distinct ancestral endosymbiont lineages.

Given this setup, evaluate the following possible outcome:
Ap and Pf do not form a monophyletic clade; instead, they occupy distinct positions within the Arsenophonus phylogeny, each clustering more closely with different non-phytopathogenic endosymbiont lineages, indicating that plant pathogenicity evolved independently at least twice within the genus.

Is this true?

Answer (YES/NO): YES